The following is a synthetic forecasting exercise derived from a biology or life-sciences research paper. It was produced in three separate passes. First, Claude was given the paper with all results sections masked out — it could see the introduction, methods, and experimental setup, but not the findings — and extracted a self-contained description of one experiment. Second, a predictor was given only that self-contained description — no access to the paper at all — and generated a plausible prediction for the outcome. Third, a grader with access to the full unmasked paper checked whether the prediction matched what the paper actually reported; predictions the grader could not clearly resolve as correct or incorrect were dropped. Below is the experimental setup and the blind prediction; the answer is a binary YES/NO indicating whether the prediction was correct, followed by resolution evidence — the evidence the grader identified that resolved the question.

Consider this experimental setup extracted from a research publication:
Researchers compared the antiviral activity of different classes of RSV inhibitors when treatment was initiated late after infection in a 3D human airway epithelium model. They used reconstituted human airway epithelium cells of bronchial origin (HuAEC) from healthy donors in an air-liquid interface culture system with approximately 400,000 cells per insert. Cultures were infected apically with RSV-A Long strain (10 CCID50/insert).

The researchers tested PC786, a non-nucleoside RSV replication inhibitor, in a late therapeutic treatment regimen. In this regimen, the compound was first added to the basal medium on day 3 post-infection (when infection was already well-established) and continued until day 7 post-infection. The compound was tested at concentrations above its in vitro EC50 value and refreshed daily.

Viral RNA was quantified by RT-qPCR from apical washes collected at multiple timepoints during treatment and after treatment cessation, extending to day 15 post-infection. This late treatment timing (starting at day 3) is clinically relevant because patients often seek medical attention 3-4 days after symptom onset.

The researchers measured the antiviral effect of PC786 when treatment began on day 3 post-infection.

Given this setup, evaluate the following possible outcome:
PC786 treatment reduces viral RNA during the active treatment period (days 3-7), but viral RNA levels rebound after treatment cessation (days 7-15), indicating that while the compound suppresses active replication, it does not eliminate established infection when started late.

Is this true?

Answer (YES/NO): NO